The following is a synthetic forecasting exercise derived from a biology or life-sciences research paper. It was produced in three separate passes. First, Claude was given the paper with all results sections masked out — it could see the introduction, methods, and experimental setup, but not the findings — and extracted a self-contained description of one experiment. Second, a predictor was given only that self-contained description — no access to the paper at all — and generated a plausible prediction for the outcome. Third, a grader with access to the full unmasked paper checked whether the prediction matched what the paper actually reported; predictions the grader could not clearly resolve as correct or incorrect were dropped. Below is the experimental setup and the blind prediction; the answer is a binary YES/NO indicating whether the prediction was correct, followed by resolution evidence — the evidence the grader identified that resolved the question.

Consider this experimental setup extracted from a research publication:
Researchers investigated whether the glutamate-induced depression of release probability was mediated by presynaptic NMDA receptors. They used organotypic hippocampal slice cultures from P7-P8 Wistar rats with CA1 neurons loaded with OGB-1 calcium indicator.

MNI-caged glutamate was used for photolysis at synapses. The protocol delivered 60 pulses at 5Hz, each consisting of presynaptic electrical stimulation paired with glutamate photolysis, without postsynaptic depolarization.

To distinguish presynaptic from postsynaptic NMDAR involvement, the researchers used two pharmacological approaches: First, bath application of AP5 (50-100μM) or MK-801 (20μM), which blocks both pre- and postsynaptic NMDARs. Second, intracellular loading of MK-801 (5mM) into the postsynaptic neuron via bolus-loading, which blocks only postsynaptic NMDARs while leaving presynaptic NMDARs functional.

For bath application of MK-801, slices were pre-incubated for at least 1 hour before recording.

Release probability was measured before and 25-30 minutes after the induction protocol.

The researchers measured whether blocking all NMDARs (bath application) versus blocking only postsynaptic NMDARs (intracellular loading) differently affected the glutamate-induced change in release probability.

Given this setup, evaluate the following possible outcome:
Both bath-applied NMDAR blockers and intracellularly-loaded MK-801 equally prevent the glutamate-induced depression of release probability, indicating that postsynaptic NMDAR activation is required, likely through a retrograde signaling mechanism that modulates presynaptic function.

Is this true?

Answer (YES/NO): NO